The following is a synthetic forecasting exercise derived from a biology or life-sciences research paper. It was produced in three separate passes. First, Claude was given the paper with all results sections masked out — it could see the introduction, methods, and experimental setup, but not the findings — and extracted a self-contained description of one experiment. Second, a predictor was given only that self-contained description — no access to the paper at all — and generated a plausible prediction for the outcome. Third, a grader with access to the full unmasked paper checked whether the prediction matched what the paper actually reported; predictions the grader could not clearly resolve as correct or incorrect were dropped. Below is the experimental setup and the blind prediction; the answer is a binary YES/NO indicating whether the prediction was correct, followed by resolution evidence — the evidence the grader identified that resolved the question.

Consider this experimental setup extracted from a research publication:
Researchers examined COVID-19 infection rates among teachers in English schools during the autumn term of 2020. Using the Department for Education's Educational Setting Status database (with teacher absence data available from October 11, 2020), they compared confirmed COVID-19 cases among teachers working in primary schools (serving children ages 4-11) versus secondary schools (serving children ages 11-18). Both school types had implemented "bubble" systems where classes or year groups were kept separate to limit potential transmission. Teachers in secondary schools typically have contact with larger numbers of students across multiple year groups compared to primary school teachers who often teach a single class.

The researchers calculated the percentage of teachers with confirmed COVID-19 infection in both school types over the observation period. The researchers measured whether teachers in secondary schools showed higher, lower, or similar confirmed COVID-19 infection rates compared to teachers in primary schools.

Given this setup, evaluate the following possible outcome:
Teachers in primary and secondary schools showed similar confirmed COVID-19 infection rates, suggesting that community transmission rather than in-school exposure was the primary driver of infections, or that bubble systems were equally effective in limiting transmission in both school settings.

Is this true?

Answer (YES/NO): YES